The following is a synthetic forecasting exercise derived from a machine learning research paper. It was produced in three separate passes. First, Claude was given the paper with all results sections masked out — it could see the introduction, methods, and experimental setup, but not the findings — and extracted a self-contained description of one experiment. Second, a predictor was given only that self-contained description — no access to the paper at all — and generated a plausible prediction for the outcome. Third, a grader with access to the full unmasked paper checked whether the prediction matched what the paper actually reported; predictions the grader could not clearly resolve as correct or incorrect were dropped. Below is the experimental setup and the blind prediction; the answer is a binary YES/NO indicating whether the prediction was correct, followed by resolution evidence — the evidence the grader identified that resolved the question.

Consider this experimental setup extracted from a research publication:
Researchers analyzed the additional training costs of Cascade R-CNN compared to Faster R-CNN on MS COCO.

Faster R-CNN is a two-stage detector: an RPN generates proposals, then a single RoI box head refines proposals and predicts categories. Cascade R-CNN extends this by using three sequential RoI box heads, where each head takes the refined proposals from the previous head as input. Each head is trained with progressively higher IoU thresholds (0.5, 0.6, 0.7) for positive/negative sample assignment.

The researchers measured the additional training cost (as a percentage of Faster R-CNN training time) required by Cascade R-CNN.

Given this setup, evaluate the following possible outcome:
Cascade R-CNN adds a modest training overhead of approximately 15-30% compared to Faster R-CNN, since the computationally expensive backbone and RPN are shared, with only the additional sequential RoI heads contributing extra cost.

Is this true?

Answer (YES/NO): YES